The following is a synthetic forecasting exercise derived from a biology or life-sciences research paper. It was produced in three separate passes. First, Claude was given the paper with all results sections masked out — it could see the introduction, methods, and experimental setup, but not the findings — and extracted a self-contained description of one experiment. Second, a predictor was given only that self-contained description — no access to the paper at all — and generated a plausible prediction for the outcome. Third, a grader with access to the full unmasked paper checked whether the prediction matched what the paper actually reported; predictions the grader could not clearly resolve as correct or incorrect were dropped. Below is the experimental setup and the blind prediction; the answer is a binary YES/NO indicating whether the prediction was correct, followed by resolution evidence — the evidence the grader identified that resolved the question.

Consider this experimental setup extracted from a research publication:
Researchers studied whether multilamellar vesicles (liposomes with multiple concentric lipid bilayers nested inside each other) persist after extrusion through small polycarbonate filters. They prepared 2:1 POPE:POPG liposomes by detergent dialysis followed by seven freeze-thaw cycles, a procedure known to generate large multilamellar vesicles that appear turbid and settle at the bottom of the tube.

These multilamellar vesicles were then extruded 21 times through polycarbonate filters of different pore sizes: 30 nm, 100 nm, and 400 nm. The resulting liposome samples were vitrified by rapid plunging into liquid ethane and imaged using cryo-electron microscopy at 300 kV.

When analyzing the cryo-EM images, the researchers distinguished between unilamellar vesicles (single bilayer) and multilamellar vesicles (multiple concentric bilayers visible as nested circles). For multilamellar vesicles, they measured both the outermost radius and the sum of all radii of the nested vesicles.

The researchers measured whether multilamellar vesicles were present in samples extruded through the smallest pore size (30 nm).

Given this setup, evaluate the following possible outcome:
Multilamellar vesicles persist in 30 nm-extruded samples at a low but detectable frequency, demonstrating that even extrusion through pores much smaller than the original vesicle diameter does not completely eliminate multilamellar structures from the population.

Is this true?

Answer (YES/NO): YES